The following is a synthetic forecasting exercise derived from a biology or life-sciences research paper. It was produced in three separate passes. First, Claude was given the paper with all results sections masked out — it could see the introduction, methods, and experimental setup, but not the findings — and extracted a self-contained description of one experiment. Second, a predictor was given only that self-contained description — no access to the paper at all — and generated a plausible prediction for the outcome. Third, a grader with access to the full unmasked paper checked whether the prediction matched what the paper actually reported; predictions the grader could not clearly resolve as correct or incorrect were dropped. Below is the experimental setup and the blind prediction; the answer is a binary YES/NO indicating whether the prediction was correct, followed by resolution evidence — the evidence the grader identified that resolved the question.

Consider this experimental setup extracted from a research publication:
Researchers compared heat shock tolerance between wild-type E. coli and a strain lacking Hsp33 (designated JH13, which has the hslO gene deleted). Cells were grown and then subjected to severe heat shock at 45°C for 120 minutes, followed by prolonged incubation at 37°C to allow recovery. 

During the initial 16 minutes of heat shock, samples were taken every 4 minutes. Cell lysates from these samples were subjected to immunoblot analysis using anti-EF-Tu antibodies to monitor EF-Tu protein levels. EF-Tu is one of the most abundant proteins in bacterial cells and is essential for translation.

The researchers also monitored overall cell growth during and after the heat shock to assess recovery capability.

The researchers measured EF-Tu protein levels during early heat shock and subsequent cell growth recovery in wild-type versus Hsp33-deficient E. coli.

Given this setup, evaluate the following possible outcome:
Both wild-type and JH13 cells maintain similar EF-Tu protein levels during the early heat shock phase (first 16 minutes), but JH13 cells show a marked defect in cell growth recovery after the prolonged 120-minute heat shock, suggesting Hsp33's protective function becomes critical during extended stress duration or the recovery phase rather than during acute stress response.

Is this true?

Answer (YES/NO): NO